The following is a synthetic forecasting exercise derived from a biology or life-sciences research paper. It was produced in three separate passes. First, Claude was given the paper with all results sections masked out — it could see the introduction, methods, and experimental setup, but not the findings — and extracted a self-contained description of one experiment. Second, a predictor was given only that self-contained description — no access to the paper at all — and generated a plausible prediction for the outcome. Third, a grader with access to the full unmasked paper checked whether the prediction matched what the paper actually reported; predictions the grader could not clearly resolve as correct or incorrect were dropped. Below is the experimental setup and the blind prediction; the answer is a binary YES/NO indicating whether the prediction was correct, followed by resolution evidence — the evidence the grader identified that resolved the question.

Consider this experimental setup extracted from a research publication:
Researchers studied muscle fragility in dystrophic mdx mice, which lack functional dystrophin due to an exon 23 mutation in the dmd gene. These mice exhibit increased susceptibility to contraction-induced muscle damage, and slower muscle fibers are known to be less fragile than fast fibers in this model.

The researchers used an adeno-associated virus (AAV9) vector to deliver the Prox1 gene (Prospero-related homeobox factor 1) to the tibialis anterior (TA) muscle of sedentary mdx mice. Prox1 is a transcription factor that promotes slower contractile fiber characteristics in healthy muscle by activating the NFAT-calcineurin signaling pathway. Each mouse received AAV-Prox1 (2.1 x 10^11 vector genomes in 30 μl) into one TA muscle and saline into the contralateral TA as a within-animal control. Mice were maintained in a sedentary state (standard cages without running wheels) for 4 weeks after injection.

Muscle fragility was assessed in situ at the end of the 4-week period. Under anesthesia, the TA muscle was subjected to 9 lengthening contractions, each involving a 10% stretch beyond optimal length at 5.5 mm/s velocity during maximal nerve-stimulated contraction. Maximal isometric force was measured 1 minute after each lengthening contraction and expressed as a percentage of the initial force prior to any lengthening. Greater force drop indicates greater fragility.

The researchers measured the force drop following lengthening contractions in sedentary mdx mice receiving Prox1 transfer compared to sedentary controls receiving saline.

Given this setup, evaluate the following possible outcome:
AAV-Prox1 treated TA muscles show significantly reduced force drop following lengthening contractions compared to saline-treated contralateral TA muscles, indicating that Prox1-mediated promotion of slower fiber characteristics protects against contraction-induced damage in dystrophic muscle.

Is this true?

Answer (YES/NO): NO